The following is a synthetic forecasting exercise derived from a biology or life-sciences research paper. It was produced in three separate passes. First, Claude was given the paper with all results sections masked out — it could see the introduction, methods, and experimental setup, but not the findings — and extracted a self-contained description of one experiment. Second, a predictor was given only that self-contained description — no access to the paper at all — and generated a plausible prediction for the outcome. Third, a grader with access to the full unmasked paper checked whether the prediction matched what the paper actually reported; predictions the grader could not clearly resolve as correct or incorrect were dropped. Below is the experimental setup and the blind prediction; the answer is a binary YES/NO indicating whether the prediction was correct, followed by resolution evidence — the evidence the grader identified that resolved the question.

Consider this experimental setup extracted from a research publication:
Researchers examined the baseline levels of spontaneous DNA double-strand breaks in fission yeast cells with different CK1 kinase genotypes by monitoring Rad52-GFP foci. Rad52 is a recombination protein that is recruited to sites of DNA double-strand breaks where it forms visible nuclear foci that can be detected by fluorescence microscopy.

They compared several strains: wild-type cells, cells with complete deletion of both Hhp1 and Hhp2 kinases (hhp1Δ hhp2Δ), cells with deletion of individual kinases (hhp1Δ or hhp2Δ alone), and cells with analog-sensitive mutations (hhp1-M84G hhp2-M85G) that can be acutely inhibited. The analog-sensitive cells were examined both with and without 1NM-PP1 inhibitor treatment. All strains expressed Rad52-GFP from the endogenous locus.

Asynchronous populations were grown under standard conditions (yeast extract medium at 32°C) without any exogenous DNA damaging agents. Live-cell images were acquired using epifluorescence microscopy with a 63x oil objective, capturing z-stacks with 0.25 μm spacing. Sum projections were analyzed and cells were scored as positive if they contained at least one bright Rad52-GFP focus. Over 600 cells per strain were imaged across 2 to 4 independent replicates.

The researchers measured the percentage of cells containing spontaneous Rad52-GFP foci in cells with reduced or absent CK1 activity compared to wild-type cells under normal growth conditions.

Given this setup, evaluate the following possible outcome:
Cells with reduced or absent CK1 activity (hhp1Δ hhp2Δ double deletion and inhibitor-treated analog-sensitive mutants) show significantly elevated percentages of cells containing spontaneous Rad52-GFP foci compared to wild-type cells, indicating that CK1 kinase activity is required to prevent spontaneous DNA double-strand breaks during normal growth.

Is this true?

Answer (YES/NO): YES